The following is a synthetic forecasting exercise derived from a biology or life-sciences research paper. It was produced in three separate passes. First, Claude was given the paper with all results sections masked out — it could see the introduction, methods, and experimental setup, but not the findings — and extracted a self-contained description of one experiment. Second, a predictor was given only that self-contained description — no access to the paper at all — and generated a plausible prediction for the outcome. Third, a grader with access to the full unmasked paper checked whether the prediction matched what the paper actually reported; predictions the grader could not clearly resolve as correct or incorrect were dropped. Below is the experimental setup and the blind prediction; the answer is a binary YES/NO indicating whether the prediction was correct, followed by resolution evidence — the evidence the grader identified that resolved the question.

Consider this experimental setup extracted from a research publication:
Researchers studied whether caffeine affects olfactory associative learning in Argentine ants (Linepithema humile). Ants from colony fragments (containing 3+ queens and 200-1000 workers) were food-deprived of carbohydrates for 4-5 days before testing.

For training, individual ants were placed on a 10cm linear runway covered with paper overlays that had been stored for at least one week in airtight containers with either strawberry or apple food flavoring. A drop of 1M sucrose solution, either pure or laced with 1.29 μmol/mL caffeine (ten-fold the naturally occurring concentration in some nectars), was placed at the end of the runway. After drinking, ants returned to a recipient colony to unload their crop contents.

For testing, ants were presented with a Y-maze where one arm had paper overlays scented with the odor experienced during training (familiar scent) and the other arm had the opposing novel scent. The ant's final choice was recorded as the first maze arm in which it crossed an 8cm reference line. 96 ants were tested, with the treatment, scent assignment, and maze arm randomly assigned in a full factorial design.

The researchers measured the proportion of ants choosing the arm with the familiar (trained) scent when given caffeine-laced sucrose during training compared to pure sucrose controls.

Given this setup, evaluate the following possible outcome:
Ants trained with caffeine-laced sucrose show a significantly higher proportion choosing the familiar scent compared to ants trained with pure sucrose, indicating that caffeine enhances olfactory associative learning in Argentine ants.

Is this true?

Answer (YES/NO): NO